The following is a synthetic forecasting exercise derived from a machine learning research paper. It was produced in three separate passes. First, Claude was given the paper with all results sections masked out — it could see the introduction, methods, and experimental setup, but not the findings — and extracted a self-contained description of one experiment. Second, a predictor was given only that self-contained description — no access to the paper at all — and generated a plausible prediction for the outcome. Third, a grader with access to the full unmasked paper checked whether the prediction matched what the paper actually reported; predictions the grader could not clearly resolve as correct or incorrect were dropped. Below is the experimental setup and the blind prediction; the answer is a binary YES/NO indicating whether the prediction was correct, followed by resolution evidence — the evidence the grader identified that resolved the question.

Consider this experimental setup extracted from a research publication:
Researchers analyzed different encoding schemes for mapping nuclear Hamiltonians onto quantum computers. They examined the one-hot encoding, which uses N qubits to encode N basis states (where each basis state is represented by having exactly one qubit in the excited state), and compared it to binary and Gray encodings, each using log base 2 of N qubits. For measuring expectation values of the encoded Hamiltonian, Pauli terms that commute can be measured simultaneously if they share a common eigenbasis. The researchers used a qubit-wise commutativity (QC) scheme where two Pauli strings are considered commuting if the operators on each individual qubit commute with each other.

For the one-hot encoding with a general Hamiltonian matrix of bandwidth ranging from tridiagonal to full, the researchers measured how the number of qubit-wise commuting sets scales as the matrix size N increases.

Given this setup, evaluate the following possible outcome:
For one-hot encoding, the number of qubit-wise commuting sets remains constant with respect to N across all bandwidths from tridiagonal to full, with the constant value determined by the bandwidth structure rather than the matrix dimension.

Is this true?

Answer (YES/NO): NO